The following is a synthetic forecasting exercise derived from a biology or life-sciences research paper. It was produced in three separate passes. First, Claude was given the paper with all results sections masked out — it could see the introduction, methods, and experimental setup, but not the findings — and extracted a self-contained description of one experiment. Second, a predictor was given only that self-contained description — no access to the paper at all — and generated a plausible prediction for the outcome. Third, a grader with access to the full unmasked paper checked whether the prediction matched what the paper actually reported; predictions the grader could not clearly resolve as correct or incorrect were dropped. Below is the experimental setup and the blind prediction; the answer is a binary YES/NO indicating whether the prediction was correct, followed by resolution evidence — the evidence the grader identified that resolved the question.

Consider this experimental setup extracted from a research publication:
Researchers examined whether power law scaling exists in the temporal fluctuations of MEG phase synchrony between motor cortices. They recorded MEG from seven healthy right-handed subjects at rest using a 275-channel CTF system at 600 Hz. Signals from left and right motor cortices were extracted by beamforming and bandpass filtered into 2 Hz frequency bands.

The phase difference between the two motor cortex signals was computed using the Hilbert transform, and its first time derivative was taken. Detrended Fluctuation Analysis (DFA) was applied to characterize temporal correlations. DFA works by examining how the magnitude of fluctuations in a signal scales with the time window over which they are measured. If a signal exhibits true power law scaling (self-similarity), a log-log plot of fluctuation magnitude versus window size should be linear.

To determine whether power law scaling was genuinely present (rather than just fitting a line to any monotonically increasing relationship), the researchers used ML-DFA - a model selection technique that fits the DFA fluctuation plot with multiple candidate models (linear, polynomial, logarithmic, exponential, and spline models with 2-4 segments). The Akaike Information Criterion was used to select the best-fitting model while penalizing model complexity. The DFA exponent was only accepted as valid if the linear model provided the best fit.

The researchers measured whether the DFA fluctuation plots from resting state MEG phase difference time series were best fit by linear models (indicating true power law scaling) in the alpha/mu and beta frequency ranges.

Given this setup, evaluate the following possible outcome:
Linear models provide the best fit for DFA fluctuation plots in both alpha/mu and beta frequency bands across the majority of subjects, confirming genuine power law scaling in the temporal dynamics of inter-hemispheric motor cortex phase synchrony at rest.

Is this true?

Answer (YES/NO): YES